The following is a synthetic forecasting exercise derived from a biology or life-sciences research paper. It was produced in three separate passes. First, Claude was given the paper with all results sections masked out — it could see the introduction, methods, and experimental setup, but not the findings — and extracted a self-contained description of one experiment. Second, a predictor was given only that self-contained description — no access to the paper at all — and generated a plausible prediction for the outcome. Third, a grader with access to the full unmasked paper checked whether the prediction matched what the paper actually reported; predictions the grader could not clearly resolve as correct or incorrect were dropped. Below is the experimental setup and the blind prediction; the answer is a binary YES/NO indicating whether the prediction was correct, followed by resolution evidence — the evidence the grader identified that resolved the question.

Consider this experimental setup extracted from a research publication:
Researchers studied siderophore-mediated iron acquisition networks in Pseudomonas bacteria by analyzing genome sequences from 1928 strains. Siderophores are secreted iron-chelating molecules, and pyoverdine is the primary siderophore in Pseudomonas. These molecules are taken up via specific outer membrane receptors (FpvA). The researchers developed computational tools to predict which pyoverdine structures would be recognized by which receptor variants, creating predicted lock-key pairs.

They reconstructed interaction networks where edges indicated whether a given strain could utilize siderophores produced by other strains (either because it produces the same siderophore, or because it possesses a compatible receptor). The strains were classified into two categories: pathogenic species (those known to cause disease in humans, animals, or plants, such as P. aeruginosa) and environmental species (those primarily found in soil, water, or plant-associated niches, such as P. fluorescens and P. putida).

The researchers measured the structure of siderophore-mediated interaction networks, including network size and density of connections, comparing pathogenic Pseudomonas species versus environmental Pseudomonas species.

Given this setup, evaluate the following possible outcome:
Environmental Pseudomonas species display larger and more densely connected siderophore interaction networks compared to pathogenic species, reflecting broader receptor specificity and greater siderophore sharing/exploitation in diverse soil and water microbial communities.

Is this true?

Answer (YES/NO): YES